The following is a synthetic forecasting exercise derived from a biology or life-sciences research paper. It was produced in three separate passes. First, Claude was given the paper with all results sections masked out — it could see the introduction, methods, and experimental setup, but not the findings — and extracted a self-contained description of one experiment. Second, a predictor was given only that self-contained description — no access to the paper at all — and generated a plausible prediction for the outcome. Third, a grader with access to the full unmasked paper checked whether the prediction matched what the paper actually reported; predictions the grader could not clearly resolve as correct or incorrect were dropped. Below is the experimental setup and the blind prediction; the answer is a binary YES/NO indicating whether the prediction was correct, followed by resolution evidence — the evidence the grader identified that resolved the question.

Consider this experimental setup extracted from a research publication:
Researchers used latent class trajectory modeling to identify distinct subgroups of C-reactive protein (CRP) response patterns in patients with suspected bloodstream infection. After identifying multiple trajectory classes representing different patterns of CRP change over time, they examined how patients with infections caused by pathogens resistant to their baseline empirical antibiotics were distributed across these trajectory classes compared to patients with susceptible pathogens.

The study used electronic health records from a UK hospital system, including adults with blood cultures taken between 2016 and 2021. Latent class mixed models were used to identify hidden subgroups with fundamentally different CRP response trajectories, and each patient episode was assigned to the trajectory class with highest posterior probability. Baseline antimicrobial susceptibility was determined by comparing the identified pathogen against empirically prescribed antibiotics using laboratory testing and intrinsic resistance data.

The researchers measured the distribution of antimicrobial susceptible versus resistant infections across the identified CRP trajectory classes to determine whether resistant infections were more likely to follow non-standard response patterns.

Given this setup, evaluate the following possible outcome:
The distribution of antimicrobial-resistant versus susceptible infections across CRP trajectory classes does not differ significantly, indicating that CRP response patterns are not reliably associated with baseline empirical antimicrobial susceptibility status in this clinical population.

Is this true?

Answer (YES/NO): NO